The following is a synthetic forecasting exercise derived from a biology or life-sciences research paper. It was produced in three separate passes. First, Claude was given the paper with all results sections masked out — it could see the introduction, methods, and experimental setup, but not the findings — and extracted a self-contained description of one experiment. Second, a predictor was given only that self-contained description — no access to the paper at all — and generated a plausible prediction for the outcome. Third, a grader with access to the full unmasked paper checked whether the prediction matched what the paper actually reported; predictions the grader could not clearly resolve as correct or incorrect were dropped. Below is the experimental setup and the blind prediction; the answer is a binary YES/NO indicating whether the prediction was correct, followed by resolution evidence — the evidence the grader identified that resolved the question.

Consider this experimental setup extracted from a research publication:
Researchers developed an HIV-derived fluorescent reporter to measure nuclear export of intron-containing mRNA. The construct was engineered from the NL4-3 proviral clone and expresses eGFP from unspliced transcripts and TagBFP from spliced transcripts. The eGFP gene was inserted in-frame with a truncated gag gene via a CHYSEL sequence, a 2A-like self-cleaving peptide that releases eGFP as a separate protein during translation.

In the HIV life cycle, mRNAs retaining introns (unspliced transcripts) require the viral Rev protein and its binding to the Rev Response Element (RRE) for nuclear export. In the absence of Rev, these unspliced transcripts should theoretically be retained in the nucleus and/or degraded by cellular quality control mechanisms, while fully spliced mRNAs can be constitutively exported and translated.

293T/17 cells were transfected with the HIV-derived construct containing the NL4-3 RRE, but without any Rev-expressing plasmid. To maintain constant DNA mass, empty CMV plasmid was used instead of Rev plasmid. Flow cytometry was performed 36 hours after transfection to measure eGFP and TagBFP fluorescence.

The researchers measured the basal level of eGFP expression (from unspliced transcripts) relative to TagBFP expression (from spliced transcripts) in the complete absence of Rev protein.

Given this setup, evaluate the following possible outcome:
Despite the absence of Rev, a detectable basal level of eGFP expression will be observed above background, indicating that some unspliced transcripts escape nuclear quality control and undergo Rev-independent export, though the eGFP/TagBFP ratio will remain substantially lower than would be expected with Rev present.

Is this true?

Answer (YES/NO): YES